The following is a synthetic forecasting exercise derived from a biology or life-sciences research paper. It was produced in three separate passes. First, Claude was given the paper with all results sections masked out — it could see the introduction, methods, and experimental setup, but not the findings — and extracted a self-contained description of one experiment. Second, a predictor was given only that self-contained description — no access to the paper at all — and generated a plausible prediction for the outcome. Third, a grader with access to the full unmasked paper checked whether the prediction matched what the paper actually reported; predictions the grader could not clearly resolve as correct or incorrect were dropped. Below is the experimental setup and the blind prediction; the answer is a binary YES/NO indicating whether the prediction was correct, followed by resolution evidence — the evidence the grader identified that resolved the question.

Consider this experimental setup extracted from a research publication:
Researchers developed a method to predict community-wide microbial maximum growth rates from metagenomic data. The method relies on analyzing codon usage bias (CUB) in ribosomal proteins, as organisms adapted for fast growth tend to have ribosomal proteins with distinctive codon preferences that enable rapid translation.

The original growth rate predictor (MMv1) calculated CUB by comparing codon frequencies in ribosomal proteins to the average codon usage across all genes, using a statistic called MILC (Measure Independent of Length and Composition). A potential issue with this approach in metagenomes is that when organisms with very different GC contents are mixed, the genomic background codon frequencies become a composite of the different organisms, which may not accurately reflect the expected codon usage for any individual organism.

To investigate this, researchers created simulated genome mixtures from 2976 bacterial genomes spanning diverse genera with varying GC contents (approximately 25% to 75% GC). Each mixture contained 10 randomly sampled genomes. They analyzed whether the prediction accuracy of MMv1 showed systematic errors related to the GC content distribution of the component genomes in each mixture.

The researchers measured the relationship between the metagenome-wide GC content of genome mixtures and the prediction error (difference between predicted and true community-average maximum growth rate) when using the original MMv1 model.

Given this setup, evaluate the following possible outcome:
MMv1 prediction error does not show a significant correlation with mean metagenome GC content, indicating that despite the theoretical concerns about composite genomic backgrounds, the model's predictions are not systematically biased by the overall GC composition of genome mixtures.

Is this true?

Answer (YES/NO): NO